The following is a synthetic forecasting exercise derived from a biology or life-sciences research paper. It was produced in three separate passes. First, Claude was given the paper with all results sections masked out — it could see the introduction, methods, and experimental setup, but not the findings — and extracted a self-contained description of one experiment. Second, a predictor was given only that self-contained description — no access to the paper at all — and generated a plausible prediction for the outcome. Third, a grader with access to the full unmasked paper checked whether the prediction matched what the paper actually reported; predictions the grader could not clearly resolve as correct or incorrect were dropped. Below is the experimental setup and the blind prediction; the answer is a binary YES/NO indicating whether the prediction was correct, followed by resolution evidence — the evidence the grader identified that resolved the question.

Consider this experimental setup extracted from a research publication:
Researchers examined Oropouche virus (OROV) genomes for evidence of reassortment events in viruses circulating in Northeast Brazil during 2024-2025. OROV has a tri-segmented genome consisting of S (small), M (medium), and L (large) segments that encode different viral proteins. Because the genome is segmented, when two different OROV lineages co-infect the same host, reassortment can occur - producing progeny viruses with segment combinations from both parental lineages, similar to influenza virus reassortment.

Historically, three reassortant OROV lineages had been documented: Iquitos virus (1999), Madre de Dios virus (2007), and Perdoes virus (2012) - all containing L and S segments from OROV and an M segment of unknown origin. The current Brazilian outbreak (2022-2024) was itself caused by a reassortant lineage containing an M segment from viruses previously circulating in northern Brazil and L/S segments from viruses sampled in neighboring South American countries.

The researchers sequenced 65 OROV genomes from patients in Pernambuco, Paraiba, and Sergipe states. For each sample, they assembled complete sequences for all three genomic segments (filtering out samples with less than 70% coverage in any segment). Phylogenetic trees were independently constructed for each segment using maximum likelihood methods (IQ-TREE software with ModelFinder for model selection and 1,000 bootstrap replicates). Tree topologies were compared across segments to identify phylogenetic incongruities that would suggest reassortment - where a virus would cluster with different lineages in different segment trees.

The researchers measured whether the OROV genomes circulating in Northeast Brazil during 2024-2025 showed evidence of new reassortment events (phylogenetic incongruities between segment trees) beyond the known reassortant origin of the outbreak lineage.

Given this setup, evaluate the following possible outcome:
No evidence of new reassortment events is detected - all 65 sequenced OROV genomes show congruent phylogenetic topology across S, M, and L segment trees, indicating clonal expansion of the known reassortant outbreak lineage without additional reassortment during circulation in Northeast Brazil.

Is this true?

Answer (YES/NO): YES